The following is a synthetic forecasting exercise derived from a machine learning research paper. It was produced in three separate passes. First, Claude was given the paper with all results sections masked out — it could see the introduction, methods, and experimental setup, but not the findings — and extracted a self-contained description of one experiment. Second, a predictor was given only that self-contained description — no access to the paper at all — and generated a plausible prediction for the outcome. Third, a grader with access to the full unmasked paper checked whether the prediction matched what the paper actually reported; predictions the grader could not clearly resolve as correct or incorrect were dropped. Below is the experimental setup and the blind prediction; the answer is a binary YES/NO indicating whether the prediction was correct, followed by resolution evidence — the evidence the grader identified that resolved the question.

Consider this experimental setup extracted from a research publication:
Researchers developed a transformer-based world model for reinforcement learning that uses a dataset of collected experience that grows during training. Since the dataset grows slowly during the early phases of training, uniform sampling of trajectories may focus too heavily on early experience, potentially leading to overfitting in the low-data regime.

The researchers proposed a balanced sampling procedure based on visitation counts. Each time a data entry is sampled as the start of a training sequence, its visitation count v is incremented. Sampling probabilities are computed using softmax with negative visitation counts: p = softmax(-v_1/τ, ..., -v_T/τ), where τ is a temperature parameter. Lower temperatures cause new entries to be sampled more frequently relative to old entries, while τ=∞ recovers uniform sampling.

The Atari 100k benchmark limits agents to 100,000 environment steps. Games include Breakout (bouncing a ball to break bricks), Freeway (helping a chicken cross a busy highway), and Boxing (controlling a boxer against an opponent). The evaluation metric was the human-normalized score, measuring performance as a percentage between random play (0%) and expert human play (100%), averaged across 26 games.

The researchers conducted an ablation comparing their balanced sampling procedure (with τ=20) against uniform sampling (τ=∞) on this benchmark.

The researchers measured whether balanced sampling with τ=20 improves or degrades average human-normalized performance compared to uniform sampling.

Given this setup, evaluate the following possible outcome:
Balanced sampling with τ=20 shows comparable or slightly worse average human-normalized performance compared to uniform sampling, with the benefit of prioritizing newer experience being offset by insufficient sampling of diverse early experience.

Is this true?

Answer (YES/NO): NO